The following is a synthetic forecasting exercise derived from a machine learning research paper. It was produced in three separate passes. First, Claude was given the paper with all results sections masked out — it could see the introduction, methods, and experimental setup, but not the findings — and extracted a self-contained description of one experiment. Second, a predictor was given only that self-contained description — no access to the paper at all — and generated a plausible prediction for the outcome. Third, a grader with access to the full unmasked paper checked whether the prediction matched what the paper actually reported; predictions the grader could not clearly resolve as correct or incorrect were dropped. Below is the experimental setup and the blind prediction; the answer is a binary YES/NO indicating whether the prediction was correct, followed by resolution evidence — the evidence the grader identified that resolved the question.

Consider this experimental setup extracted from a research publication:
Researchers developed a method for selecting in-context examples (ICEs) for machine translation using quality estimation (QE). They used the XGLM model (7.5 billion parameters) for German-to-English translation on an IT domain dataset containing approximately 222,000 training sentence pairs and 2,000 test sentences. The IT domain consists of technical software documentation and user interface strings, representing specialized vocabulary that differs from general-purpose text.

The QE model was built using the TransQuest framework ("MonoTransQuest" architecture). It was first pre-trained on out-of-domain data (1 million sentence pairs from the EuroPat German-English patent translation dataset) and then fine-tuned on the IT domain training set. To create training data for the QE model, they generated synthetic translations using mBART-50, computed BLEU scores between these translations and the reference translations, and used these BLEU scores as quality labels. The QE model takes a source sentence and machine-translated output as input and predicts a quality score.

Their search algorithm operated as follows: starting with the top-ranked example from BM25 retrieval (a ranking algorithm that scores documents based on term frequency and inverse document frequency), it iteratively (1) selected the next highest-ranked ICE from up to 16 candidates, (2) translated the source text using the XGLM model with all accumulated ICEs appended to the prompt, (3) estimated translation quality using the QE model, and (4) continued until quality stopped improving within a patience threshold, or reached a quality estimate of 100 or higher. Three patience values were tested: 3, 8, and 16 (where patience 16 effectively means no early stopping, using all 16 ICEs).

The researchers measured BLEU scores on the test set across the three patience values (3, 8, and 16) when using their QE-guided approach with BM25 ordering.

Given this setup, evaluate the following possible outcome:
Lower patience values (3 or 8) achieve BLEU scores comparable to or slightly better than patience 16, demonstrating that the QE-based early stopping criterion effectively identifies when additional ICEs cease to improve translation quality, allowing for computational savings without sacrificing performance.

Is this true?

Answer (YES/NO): NO